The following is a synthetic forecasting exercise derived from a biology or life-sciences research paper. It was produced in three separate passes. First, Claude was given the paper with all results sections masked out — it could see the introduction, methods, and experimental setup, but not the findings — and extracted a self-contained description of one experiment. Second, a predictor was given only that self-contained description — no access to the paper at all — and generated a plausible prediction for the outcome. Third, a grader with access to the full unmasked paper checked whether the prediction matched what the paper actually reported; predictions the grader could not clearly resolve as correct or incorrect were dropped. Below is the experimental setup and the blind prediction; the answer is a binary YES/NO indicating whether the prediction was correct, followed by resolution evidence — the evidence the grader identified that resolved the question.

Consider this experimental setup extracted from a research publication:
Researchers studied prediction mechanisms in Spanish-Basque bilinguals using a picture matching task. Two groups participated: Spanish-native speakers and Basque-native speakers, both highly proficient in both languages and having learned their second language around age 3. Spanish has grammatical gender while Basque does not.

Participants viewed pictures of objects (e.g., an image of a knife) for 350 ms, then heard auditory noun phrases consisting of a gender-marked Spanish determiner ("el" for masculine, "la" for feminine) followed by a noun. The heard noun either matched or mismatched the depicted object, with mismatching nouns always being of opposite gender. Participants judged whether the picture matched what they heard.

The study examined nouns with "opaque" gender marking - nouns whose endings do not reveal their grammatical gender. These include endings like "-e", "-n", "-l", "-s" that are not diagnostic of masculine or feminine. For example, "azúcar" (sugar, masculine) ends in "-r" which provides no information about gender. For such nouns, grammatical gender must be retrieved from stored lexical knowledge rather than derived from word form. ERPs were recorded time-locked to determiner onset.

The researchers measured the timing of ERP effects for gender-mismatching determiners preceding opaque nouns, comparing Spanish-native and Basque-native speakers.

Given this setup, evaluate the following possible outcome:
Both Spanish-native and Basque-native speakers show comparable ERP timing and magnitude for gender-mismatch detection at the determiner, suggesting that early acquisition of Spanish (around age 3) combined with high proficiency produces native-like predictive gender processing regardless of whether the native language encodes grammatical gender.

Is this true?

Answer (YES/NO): YES